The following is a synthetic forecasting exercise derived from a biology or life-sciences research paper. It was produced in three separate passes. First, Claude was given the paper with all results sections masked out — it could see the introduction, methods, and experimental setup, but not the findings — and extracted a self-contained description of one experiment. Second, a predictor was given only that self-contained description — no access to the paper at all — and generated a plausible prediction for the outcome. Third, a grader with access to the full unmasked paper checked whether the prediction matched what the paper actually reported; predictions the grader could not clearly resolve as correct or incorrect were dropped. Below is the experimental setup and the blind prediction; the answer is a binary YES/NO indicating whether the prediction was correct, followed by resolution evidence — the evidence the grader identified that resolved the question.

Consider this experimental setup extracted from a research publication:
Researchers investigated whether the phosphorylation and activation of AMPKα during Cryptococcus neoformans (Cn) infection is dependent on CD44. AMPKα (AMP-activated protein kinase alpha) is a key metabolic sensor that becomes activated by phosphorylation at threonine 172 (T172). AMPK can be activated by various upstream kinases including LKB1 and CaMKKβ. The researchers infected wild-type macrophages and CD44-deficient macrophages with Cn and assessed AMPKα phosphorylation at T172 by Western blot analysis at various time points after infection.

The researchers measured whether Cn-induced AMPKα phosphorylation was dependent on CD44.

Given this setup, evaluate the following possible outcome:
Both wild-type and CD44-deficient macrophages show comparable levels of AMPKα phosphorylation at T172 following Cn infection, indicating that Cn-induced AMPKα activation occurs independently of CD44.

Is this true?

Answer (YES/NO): NO